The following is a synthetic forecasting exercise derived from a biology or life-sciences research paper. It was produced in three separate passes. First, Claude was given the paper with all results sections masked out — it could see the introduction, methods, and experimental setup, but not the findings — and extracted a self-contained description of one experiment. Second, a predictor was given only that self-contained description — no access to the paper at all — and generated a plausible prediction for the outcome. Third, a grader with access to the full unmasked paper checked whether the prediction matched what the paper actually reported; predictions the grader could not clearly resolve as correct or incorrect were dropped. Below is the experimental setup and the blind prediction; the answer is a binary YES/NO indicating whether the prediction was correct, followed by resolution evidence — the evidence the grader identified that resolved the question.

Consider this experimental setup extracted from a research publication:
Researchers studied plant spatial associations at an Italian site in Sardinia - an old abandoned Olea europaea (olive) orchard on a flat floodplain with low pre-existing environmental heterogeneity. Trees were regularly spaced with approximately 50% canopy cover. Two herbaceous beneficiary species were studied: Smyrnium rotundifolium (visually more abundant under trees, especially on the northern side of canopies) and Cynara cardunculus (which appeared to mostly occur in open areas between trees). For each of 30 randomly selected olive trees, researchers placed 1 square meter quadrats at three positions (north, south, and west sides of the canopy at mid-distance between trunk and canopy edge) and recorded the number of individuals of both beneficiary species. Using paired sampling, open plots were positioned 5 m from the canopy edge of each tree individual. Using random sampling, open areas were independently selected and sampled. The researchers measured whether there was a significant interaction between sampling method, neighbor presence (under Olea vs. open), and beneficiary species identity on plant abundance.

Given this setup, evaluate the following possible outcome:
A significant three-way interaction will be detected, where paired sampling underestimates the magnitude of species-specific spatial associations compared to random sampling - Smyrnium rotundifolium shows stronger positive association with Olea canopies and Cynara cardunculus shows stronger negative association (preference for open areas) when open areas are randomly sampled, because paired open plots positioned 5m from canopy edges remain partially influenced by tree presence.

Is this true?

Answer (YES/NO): NO